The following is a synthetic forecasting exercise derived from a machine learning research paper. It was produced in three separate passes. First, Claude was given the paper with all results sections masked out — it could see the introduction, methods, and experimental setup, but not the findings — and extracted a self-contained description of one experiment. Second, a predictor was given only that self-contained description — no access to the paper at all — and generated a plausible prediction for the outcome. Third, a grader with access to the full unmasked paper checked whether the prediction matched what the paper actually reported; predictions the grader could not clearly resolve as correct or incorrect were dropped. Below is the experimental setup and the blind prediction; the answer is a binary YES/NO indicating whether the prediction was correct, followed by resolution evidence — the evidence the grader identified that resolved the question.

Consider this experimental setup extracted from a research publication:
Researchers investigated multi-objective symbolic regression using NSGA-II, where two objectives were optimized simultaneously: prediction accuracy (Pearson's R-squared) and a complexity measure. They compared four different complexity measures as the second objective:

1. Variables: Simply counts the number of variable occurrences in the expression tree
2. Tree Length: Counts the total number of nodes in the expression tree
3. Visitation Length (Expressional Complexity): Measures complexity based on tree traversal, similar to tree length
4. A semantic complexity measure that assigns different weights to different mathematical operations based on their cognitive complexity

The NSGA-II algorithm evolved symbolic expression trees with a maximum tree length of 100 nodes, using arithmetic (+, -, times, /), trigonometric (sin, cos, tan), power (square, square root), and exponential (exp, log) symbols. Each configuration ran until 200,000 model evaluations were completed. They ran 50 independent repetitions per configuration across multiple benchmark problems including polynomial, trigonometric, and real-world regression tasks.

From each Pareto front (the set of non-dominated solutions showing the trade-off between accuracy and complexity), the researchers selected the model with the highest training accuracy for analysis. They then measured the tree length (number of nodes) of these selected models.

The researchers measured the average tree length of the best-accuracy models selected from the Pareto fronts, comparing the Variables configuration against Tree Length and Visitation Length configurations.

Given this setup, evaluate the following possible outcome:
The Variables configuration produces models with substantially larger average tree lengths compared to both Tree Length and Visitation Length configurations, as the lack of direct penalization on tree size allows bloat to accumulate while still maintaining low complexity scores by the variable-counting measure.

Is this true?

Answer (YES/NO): YES